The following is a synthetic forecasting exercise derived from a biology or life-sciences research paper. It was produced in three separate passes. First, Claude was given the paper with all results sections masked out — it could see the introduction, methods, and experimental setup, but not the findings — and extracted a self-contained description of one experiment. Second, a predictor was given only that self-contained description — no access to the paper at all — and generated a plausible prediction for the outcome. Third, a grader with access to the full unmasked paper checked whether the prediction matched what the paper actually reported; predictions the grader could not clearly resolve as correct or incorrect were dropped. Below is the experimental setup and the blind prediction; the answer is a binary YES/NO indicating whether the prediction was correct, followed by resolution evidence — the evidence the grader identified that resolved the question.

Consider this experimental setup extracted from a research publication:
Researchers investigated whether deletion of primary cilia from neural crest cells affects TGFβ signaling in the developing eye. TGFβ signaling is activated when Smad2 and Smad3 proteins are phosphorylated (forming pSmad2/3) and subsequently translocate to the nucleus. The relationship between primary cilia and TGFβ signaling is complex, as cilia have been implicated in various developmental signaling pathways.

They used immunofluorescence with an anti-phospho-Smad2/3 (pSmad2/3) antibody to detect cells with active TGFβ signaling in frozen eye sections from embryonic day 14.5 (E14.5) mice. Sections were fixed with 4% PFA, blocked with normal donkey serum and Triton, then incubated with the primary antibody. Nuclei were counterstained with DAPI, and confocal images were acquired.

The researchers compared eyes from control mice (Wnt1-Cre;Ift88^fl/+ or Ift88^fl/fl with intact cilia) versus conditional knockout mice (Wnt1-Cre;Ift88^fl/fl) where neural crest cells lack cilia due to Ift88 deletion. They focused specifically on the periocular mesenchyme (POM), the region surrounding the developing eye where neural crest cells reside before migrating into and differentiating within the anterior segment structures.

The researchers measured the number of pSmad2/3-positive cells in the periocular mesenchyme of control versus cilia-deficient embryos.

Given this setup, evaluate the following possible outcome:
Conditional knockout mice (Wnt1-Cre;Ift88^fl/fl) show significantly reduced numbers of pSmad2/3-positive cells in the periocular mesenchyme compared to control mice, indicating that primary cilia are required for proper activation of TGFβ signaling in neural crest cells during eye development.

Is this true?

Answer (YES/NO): NO